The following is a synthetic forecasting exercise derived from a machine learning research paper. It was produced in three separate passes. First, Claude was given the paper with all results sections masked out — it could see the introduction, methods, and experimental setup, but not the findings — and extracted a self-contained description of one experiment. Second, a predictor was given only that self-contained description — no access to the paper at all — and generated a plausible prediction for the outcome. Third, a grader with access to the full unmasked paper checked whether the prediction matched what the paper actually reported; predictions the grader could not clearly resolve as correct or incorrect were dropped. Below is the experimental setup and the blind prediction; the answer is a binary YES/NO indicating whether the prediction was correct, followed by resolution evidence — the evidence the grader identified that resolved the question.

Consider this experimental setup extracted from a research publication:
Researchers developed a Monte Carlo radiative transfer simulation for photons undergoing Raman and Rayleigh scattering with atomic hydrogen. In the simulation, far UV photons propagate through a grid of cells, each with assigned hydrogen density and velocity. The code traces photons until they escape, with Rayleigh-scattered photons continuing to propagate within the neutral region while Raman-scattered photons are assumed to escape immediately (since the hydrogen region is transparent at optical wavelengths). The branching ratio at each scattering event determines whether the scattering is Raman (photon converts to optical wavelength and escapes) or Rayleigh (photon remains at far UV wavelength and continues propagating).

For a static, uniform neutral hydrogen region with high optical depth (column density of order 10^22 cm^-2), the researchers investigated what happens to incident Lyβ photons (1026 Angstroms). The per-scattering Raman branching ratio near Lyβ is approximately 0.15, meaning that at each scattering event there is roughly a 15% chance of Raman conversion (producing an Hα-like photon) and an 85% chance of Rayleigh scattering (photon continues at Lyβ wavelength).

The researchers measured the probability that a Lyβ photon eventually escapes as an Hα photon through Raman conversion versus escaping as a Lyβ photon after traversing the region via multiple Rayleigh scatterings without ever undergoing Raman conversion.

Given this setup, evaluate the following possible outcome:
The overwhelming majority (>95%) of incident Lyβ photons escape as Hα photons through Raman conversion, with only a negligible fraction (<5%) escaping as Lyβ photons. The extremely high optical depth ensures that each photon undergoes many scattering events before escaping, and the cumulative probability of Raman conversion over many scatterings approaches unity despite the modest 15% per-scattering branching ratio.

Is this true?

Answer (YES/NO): NO